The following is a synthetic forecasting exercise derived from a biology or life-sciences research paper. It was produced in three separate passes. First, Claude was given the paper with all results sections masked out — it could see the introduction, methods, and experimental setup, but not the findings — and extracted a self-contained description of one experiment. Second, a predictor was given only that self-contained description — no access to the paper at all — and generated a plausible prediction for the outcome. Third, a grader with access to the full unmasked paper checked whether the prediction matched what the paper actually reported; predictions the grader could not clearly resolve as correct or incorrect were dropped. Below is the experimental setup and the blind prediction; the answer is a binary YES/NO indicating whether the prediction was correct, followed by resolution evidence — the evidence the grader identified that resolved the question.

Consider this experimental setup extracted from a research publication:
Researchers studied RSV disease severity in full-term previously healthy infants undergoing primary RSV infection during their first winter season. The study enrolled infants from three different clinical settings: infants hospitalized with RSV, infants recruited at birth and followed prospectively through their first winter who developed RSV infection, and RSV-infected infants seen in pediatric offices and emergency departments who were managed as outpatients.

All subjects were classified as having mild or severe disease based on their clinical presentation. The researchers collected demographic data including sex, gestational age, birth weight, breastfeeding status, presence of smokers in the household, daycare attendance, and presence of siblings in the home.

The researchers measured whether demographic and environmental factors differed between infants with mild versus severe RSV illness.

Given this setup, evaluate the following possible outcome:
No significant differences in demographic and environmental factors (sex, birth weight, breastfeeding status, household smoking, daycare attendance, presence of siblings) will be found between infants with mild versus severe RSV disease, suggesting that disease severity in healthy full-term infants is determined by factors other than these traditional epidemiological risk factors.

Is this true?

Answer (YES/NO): YES